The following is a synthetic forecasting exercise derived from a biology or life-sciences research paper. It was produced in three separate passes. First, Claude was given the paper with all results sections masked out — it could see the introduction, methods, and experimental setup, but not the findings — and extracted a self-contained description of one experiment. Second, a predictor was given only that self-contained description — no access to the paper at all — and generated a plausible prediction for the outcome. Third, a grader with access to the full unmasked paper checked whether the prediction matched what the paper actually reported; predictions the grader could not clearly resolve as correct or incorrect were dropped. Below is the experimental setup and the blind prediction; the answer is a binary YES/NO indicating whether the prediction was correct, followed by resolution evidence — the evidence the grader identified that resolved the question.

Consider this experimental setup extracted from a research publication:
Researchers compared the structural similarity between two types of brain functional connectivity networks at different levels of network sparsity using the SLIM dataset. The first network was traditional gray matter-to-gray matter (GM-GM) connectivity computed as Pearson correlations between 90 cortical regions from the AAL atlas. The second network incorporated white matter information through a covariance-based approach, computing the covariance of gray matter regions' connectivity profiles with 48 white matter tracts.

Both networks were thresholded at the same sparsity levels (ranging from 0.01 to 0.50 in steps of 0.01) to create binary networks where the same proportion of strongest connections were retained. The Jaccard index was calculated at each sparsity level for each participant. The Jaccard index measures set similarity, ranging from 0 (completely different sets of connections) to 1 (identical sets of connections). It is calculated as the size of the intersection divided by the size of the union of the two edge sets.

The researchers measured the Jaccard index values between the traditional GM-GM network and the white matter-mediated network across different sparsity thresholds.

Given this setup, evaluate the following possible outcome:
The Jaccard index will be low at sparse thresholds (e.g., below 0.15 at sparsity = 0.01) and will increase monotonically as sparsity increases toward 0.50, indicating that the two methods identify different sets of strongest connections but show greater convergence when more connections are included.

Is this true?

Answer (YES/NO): NO